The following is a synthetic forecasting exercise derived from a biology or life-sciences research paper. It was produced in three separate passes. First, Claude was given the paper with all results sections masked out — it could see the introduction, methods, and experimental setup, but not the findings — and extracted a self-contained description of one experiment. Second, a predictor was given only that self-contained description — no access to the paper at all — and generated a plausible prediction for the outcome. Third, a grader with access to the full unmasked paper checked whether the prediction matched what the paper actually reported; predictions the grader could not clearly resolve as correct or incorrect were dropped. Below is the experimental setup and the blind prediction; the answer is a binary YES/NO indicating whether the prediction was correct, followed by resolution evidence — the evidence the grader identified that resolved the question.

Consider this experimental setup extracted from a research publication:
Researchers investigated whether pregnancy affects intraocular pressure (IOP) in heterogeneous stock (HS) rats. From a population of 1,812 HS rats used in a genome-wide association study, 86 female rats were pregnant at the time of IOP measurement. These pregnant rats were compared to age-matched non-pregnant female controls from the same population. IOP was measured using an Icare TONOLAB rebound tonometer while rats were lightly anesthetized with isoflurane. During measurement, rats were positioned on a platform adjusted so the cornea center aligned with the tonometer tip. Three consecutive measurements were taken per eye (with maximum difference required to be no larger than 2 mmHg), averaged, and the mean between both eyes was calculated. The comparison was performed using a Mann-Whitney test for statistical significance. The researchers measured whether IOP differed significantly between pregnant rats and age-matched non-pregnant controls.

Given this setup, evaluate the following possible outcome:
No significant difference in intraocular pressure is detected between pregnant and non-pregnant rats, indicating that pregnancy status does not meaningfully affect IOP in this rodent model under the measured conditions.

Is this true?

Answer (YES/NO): YES